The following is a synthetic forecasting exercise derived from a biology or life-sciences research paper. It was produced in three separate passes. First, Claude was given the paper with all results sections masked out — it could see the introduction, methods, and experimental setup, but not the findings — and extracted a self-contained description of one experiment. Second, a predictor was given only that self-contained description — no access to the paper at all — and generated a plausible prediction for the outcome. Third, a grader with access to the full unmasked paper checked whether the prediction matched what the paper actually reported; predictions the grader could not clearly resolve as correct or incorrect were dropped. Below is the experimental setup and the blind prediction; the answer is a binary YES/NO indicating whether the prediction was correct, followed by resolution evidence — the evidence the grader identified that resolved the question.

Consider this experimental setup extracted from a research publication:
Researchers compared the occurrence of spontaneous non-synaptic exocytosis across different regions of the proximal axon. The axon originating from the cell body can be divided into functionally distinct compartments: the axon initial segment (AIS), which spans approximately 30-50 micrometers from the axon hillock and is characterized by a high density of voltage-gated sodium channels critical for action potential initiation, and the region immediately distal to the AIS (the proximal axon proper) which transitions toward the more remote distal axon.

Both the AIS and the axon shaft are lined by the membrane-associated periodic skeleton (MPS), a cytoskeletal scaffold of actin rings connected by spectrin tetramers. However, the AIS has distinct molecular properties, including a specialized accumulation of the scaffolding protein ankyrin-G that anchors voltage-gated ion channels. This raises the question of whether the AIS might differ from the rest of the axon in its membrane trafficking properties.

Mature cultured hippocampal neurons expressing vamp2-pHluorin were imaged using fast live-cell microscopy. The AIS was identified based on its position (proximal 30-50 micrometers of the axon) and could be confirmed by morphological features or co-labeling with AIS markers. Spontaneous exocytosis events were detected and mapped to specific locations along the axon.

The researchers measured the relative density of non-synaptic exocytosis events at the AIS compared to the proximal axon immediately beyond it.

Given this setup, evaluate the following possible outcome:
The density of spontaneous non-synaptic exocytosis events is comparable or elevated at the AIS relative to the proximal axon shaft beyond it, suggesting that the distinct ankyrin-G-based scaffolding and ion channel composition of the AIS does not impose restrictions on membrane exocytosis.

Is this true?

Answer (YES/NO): YES